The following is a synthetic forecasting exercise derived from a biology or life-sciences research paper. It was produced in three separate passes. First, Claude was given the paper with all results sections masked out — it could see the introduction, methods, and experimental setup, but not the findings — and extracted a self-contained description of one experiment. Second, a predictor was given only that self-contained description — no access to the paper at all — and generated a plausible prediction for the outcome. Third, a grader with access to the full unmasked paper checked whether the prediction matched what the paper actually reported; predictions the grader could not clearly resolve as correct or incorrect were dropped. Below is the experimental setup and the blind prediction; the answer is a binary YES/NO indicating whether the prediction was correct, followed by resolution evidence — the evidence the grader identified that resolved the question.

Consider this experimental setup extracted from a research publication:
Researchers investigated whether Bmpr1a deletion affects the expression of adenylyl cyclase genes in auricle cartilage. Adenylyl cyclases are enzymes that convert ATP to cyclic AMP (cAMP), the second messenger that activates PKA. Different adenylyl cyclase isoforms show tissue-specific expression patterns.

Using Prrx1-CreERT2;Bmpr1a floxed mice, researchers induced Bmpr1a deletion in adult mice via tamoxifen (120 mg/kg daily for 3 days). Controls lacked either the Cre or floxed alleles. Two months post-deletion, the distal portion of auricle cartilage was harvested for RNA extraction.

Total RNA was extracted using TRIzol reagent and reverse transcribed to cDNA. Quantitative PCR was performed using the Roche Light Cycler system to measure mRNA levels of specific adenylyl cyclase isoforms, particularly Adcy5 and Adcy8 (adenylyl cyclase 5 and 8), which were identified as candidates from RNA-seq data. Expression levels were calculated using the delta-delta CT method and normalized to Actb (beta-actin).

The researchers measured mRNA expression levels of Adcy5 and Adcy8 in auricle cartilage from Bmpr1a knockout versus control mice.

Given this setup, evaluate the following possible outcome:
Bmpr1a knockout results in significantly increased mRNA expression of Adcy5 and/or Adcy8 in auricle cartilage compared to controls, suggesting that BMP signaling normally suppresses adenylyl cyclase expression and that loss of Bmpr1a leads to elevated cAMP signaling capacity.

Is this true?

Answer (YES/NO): YES